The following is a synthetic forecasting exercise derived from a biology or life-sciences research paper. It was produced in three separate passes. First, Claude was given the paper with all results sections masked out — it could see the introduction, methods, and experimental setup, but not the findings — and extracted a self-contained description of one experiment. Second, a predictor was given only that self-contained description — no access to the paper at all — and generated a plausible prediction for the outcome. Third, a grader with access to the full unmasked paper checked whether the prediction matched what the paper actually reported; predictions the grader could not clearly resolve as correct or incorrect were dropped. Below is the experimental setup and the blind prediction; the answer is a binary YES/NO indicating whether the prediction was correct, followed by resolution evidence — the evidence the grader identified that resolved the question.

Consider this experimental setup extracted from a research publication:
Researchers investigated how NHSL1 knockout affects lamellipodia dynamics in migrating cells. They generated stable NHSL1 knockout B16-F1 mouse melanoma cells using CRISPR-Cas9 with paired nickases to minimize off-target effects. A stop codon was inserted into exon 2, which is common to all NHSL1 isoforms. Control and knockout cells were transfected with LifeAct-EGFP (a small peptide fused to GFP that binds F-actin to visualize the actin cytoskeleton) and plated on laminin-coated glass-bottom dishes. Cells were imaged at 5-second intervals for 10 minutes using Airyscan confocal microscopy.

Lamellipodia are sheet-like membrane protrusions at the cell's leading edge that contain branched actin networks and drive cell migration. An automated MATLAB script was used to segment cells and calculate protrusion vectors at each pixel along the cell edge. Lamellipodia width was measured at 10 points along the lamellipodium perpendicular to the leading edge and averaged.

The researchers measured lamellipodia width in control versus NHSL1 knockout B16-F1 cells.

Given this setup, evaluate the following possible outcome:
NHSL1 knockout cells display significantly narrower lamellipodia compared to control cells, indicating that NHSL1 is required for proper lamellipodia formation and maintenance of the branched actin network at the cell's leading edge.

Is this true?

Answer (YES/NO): NO